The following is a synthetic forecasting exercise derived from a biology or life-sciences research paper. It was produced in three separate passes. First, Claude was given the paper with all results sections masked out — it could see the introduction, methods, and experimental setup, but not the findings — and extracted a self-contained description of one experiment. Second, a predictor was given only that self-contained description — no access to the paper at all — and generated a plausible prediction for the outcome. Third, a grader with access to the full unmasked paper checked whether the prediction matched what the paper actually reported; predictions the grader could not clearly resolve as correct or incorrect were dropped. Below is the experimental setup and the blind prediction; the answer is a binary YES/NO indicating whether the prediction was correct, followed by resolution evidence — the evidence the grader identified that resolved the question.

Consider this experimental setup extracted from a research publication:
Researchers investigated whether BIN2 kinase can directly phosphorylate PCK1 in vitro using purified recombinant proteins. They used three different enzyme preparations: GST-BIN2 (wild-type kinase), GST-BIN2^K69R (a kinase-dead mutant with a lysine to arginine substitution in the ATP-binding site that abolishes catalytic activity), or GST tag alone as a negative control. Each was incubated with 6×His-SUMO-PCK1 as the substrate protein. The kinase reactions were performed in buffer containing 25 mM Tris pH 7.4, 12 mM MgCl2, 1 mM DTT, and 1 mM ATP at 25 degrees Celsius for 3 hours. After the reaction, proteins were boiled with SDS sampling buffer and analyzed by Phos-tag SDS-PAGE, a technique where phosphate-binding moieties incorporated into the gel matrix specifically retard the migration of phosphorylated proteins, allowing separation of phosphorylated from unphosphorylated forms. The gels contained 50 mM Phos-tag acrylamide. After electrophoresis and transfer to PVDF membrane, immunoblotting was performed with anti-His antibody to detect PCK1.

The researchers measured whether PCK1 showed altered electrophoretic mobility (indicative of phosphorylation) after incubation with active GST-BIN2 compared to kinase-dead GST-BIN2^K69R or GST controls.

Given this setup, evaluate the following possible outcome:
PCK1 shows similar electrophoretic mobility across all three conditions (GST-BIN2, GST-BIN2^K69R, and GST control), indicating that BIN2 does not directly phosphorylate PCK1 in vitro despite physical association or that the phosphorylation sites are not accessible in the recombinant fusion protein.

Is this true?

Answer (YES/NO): NO